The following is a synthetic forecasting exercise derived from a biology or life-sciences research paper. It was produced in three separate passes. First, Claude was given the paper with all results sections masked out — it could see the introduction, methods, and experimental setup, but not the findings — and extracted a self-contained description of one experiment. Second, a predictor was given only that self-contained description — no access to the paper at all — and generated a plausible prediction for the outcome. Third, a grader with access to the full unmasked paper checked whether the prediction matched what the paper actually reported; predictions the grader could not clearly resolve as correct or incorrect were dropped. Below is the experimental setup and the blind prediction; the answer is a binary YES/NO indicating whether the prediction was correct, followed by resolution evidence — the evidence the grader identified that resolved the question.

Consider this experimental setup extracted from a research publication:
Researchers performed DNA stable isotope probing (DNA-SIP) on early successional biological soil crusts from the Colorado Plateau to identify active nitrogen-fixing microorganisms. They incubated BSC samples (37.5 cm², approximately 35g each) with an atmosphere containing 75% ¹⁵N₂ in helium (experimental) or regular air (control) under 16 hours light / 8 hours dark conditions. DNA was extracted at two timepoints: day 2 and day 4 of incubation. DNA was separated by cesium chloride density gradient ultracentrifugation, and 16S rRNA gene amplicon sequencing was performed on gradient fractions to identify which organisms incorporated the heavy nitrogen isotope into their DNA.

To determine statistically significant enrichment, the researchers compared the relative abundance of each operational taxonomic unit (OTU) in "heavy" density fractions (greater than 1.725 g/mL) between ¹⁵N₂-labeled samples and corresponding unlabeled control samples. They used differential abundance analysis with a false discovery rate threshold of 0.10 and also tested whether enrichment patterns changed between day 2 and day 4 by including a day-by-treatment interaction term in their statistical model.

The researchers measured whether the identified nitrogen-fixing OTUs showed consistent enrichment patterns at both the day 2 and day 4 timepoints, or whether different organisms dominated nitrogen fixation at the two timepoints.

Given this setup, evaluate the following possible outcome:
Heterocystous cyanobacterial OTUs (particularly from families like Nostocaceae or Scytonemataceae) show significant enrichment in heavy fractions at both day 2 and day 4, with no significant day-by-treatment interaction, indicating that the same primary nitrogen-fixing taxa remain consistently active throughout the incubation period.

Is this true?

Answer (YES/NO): NO